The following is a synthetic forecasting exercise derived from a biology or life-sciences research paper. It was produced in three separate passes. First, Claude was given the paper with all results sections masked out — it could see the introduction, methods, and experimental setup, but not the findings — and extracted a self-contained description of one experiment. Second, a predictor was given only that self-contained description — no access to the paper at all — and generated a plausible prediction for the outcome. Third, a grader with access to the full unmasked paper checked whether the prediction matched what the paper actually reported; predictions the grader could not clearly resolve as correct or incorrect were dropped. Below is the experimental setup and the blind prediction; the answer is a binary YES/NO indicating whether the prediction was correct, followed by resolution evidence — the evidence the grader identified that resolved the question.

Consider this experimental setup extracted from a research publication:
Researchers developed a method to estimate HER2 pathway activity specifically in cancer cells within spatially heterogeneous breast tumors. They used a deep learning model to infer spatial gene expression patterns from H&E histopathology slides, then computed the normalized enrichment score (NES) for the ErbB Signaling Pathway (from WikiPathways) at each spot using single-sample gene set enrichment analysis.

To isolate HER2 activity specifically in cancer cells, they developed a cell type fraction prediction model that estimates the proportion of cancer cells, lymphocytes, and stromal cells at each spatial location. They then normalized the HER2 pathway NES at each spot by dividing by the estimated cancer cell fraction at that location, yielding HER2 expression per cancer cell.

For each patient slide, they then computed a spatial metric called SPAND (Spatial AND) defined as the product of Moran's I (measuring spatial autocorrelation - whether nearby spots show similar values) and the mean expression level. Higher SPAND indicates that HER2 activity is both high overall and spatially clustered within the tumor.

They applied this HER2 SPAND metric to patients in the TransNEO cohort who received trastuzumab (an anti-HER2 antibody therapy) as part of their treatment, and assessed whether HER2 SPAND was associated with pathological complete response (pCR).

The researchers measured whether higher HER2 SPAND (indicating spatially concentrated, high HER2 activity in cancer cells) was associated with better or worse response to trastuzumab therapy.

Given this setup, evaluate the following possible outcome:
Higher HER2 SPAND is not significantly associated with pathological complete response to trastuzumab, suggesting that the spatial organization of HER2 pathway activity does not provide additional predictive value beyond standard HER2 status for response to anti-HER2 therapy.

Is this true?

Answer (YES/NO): NO